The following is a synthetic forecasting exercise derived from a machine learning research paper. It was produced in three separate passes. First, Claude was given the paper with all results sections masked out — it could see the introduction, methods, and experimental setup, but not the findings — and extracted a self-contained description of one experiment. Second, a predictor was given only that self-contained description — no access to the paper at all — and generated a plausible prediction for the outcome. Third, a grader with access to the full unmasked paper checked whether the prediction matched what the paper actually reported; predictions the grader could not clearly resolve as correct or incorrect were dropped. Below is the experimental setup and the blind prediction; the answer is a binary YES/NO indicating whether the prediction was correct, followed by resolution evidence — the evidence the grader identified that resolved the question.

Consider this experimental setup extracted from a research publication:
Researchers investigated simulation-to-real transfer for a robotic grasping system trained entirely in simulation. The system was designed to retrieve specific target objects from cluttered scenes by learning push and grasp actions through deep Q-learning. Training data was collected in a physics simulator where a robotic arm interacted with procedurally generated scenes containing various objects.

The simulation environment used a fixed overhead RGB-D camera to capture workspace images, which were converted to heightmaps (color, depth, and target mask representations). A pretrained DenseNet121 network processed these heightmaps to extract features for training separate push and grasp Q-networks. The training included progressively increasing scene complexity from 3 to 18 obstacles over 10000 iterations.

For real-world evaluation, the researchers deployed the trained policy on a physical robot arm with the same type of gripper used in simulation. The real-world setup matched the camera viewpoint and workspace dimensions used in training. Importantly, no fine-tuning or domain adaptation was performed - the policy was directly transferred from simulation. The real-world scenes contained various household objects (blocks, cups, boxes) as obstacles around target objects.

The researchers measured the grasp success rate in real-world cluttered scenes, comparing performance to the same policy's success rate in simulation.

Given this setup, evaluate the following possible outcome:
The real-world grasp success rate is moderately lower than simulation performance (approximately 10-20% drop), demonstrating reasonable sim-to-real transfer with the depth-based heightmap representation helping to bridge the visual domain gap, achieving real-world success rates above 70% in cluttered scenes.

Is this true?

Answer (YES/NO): YES